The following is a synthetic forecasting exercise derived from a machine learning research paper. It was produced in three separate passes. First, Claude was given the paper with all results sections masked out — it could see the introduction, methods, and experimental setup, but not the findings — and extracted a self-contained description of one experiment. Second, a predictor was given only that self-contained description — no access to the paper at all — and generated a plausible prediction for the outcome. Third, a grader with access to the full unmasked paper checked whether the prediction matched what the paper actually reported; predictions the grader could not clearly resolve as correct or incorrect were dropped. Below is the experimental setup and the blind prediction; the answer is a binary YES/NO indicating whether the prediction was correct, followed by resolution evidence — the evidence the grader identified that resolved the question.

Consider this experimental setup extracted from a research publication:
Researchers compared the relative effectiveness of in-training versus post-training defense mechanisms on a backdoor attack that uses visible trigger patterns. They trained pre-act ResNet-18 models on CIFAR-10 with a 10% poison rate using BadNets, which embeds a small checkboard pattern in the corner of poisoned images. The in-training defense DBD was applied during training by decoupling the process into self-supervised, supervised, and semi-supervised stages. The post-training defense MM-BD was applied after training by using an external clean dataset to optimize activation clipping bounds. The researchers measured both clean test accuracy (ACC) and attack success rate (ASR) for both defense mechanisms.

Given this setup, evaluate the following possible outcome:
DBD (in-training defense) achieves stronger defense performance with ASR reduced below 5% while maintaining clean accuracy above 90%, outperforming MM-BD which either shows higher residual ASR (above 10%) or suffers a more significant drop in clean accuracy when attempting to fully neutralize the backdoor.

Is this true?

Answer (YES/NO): NO